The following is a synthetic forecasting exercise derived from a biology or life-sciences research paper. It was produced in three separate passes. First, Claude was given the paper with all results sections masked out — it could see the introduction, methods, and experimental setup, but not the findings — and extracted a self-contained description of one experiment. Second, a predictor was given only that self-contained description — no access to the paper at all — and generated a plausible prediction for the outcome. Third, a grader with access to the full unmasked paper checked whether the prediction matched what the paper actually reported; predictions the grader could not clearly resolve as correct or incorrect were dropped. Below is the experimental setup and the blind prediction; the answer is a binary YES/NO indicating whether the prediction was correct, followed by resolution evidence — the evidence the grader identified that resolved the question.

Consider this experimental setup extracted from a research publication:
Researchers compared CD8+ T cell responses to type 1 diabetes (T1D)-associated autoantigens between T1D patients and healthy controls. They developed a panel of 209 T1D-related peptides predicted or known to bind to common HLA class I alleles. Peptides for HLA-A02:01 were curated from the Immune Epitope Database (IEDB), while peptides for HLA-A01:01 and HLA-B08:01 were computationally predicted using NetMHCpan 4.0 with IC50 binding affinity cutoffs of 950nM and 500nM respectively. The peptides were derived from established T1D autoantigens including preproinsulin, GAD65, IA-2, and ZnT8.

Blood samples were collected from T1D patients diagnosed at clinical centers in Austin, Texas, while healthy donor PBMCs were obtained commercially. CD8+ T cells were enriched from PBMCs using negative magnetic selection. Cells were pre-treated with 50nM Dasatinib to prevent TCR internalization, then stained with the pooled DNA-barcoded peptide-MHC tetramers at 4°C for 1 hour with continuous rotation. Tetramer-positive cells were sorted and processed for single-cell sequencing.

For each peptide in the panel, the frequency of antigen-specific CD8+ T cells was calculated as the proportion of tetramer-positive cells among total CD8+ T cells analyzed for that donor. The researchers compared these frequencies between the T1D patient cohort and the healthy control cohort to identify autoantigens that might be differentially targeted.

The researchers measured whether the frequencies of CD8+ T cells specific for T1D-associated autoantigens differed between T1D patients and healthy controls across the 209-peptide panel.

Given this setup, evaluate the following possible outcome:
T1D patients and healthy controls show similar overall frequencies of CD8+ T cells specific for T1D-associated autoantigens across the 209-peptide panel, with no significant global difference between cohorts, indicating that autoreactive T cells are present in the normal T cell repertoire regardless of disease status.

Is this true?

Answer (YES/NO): NO